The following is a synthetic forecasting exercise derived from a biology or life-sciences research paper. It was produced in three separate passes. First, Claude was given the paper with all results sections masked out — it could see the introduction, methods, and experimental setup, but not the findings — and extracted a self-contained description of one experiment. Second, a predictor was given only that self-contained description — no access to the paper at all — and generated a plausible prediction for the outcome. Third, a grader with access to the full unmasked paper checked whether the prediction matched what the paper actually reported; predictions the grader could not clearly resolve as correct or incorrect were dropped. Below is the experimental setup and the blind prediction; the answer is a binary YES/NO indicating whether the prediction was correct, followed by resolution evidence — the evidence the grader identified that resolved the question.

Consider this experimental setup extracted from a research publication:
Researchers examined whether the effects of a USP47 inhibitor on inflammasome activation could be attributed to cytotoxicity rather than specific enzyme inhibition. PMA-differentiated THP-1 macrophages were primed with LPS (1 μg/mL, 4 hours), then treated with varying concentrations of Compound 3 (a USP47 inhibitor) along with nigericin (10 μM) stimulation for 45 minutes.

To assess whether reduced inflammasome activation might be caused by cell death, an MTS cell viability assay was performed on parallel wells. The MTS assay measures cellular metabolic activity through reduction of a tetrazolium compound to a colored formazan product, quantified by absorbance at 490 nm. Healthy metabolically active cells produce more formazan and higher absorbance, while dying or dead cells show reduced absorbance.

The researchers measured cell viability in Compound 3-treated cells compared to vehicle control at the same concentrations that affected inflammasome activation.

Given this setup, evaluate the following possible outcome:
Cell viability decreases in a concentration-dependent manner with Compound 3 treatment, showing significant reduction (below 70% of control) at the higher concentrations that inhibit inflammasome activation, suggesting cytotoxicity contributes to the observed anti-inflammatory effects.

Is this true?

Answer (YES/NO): NO